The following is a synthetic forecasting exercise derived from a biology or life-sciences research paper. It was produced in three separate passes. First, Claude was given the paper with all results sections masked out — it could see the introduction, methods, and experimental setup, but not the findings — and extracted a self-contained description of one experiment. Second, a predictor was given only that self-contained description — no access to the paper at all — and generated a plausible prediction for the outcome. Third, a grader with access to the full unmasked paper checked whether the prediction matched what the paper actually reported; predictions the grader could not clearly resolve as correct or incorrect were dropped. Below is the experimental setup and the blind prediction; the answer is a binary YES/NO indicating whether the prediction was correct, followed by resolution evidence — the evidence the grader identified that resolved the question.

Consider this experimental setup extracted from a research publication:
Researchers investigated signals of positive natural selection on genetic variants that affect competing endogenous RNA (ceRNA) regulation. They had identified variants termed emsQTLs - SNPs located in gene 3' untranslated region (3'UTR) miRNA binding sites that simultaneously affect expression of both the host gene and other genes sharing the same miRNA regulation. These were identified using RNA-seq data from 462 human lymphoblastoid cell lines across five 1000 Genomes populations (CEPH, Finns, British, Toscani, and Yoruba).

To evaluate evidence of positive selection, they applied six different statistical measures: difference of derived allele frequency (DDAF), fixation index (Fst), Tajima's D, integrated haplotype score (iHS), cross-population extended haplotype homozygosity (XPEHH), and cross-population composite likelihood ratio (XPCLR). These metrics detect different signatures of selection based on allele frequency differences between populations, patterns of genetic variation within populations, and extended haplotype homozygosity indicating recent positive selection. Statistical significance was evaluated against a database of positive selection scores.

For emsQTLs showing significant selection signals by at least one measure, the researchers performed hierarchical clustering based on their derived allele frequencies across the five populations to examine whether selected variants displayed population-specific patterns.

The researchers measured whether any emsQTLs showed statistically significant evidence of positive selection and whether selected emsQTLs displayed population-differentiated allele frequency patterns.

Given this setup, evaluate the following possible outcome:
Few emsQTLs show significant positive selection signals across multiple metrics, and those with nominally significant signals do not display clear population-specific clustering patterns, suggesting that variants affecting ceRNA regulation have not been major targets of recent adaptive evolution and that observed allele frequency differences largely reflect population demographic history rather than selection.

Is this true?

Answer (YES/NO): NO